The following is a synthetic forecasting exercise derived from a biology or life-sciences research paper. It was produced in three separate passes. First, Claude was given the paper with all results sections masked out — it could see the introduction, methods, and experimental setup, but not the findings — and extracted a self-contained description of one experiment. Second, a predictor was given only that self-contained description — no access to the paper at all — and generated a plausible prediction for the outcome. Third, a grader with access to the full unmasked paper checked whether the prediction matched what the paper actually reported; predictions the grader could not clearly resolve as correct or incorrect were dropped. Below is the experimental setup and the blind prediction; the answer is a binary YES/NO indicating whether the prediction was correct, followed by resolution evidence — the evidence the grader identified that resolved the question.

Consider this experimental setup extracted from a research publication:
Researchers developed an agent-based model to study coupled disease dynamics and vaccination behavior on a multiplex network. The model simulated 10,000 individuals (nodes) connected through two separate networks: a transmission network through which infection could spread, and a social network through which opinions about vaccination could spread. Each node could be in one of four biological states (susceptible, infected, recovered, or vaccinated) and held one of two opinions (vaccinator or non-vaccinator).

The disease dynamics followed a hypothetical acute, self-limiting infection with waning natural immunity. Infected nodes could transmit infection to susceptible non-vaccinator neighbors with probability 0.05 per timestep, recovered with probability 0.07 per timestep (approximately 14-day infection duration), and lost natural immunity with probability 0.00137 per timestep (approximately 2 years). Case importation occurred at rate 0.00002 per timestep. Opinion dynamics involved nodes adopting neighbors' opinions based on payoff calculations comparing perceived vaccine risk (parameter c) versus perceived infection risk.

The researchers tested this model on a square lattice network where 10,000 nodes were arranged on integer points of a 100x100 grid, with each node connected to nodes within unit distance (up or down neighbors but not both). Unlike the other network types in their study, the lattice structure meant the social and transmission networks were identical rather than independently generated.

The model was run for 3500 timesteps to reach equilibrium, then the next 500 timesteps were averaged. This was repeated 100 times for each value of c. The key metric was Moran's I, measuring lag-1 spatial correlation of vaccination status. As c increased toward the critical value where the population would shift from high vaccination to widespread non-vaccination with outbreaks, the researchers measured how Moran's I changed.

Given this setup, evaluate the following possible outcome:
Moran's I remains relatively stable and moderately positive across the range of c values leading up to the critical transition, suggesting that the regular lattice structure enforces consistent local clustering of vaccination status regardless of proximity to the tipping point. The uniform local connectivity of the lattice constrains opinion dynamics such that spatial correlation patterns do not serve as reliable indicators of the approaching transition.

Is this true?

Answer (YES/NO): NO